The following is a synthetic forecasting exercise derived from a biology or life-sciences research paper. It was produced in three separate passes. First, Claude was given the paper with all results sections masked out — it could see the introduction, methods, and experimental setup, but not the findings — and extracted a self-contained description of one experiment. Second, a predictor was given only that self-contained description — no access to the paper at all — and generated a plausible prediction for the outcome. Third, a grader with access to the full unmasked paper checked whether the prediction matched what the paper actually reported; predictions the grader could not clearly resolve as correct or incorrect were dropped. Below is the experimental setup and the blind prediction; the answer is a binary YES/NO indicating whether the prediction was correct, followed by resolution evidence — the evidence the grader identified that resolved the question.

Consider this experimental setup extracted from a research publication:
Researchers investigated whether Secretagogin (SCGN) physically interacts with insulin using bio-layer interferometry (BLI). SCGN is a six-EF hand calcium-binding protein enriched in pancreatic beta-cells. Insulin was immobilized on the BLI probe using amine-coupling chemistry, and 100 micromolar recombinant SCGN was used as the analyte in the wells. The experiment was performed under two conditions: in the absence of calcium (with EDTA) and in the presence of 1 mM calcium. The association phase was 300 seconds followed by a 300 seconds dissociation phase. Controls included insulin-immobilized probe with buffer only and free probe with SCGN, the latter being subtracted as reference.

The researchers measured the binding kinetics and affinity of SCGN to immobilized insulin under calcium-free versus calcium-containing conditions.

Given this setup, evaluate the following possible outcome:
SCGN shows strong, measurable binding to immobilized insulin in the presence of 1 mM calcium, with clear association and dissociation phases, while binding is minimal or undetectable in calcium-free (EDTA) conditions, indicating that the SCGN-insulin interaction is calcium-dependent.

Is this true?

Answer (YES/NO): NO